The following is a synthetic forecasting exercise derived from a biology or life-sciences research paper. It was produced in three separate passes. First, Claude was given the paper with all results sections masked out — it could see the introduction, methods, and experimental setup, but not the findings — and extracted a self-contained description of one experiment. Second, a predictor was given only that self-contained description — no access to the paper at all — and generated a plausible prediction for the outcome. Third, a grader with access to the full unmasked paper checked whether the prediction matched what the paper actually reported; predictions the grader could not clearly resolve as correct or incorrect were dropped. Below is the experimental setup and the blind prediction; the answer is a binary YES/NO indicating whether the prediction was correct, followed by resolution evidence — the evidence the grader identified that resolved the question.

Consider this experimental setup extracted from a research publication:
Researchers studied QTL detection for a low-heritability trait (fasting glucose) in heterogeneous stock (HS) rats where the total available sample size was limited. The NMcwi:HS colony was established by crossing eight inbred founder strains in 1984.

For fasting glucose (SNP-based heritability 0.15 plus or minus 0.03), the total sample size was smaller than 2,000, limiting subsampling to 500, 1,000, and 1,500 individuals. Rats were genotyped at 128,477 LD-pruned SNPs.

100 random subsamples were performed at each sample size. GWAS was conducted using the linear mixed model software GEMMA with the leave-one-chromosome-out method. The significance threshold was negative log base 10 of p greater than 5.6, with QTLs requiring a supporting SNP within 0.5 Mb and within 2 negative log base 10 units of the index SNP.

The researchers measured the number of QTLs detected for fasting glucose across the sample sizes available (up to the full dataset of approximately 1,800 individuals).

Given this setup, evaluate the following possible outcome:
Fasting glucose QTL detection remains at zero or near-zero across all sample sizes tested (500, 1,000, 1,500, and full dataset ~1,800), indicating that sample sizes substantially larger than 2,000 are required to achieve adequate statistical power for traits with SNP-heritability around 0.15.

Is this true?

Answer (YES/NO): NO